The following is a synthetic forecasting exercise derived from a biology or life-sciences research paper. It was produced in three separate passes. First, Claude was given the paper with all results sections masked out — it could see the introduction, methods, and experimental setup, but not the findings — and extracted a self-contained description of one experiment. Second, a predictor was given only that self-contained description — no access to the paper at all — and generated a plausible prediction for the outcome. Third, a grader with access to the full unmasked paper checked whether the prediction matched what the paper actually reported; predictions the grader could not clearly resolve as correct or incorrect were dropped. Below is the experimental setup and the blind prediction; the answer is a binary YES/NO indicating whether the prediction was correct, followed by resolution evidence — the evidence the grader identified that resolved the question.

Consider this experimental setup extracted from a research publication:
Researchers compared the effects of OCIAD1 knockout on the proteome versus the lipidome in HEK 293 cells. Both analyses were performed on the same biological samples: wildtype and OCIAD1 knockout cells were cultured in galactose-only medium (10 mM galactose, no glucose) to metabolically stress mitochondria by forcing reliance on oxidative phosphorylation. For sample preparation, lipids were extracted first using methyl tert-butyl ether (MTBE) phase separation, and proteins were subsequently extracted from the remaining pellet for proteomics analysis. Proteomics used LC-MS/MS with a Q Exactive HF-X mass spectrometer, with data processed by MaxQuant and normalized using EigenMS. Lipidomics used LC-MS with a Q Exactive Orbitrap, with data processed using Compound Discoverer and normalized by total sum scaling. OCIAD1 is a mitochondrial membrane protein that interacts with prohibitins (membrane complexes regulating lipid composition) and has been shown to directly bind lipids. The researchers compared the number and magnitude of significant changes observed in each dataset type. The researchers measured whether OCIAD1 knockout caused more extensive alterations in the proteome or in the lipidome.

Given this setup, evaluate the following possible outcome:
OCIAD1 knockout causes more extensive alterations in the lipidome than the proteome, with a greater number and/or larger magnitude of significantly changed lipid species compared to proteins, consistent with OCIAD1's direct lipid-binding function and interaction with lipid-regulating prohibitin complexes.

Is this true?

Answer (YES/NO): YES